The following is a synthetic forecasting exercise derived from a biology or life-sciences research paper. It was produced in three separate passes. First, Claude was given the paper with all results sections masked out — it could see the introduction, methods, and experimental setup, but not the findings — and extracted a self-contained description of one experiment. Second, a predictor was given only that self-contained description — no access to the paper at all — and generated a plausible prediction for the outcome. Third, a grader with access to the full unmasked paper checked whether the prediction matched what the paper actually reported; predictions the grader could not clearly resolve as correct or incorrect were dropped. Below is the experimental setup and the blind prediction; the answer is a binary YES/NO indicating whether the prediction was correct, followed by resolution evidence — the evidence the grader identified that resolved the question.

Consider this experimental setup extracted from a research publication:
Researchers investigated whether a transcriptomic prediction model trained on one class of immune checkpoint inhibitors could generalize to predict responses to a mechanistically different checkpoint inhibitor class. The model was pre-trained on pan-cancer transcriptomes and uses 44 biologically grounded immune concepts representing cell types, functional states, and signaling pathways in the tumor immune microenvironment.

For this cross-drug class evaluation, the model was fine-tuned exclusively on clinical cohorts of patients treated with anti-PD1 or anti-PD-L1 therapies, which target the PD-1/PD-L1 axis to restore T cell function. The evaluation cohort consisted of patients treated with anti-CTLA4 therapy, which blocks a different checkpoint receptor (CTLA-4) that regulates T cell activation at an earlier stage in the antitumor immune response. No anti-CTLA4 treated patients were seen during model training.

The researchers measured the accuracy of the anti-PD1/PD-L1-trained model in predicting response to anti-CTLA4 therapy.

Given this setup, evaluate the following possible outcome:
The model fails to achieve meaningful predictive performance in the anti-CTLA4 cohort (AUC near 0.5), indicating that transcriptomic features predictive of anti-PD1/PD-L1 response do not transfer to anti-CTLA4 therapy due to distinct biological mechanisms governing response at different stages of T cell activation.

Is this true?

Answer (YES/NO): NO